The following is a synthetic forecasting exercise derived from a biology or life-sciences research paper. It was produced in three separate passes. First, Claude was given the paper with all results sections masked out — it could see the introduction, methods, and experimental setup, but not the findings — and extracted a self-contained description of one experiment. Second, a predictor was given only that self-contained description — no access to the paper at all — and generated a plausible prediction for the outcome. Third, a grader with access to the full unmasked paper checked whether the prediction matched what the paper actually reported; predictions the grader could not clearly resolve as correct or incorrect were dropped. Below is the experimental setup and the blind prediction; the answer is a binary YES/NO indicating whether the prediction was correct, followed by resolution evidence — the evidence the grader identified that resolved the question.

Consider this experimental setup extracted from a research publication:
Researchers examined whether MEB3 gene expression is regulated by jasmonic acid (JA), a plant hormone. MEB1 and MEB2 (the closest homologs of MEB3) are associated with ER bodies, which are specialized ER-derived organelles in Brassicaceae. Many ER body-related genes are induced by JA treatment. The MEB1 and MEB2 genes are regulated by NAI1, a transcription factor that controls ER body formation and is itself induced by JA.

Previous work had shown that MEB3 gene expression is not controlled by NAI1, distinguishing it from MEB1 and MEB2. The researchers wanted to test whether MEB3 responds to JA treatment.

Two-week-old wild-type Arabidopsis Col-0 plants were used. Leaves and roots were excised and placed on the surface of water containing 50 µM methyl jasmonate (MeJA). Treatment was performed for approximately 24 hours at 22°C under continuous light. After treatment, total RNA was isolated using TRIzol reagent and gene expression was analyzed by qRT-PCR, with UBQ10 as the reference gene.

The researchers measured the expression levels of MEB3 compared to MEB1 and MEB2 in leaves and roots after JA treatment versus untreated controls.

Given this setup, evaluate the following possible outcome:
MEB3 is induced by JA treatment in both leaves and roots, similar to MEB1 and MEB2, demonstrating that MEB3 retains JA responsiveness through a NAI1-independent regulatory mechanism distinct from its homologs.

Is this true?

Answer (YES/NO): NO